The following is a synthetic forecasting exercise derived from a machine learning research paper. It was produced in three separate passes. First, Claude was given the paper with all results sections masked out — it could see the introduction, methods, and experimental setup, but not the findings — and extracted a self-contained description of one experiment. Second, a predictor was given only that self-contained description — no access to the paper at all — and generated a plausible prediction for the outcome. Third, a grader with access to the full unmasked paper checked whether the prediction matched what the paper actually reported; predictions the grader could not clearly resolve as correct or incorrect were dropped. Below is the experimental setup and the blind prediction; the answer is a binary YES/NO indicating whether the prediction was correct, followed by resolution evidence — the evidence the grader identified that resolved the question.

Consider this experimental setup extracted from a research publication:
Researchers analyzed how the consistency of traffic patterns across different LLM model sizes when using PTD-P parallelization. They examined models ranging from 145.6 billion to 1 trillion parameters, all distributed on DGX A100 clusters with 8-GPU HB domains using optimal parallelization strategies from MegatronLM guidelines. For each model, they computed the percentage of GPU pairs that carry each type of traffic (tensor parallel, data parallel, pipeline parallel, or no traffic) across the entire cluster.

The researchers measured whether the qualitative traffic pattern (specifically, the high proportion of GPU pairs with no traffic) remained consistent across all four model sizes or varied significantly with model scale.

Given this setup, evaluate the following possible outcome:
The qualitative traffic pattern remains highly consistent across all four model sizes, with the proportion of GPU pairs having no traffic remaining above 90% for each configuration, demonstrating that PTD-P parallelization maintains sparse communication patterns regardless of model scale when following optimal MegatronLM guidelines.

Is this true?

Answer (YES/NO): YES